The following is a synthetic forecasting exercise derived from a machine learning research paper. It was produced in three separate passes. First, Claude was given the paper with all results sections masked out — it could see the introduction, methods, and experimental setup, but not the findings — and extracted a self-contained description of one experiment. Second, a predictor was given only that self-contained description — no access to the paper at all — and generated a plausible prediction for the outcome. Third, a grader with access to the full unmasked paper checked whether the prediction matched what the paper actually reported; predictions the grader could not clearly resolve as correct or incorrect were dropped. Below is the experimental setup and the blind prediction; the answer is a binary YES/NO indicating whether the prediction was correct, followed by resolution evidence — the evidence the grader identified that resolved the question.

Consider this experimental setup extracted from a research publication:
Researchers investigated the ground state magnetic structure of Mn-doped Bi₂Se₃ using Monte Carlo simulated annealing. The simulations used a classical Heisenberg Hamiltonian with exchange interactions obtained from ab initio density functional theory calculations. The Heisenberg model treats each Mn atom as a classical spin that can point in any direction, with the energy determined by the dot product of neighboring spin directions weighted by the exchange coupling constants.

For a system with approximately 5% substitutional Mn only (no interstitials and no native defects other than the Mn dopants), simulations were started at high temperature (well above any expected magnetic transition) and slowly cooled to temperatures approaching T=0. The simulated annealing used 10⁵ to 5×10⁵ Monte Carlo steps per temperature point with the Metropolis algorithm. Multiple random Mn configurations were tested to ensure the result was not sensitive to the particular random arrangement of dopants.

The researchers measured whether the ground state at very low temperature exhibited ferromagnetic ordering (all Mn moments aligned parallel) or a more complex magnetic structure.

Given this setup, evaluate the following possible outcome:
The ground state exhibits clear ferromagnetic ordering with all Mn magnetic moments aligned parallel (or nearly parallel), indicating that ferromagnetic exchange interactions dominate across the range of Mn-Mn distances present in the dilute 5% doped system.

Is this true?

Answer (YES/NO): YES